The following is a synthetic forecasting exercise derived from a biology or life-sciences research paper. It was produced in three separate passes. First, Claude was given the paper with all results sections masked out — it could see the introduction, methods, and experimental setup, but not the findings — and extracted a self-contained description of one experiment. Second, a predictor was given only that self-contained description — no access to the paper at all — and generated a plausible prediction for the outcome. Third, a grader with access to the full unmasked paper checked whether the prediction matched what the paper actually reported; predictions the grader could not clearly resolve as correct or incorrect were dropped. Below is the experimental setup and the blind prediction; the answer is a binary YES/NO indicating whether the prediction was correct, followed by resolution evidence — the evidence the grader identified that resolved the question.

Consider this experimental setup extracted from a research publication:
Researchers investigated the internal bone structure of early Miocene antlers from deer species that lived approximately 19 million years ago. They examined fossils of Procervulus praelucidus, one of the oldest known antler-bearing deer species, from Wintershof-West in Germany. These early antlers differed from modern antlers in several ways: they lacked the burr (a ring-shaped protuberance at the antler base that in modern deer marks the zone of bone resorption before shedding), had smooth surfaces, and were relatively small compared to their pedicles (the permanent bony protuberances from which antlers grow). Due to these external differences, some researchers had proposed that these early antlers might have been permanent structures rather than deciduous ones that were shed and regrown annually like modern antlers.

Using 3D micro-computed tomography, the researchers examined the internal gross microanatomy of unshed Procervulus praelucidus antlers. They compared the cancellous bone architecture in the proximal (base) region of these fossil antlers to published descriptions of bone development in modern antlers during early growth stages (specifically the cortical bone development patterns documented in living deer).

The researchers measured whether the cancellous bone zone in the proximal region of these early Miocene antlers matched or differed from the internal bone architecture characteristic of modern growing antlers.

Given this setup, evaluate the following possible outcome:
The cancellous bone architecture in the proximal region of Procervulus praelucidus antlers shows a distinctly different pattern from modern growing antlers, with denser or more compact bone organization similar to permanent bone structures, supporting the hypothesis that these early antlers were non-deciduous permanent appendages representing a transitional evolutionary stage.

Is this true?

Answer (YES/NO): NO